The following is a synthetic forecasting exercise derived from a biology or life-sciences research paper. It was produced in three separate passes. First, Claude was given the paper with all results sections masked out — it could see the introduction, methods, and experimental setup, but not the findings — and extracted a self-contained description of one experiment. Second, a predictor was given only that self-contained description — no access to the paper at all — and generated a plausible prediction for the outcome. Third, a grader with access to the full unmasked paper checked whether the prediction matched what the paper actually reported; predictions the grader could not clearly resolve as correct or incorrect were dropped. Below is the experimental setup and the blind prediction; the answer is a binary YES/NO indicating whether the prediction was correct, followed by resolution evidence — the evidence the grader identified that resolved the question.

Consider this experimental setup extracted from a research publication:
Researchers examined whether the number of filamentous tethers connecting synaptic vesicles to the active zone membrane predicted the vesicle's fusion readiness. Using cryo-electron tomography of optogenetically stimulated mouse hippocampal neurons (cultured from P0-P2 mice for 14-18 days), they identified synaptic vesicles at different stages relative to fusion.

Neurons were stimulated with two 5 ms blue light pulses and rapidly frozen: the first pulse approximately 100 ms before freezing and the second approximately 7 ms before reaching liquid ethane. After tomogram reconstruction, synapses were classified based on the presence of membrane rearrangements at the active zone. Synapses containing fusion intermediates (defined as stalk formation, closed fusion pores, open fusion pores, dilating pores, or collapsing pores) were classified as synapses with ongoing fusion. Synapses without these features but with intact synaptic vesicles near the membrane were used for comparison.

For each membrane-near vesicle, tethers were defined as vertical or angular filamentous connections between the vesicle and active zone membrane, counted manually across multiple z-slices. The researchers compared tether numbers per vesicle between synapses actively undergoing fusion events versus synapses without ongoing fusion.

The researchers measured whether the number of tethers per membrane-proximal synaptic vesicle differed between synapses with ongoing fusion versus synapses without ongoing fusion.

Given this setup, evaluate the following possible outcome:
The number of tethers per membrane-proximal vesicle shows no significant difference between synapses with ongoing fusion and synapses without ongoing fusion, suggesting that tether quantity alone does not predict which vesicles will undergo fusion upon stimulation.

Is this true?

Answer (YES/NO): YES